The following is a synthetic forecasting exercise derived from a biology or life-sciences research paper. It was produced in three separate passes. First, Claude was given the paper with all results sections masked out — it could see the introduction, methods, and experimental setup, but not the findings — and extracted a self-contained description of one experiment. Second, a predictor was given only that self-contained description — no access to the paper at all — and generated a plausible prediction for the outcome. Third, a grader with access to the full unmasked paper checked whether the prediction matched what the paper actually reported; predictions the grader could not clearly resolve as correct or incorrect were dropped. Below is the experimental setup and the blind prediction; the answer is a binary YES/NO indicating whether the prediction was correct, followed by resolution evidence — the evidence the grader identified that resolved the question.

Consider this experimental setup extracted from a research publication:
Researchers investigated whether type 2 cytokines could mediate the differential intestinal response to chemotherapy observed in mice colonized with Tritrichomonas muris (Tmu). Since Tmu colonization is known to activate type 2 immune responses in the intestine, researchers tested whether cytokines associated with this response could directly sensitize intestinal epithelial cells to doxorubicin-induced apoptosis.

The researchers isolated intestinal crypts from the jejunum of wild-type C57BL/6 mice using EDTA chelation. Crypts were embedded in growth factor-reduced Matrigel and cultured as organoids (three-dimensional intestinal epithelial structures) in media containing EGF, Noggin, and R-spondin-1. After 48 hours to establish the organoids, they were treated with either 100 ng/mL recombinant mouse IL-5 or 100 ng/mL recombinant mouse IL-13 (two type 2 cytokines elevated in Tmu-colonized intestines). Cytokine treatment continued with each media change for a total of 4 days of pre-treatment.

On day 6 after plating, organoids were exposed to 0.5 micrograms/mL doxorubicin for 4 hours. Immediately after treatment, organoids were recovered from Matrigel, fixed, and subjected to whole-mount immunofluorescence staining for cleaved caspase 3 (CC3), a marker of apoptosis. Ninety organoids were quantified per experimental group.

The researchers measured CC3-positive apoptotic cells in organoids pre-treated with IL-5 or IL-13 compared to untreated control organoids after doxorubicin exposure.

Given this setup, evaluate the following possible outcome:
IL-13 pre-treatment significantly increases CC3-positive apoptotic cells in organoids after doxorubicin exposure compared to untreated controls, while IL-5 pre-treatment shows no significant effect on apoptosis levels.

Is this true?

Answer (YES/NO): NO